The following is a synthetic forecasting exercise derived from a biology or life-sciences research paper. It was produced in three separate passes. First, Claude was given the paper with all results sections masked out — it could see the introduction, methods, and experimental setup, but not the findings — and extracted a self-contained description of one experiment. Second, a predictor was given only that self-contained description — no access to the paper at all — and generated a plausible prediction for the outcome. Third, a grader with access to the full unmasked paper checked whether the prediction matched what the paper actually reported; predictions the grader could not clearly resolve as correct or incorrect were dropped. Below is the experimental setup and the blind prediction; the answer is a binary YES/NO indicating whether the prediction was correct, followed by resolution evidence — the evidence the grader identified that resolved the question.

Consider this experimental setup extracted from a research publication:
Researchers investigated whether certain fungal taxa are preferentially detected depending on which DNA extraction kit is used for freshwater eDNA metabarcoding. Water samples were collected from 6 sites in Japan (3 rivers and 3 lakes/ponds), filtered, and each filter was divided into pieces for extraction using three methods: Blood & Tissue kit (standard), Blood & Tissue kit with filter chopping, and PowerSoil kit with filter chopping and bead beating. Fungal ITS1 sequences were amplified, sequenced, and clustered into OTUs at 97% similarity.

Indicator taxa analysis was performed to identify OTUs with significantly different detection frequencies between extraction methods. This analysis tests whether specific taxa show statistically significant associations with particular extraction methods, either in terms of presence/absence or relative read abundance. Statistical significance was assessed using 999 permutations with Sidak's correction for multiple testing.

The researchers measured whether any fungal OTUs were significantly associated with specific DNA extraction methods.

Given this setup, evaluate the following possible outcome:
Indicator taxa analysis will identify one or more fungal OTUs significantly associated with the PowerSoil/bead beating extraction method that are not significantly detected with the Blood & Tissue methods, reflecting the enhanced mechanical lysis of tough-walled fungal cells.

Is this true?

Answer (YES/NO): NO